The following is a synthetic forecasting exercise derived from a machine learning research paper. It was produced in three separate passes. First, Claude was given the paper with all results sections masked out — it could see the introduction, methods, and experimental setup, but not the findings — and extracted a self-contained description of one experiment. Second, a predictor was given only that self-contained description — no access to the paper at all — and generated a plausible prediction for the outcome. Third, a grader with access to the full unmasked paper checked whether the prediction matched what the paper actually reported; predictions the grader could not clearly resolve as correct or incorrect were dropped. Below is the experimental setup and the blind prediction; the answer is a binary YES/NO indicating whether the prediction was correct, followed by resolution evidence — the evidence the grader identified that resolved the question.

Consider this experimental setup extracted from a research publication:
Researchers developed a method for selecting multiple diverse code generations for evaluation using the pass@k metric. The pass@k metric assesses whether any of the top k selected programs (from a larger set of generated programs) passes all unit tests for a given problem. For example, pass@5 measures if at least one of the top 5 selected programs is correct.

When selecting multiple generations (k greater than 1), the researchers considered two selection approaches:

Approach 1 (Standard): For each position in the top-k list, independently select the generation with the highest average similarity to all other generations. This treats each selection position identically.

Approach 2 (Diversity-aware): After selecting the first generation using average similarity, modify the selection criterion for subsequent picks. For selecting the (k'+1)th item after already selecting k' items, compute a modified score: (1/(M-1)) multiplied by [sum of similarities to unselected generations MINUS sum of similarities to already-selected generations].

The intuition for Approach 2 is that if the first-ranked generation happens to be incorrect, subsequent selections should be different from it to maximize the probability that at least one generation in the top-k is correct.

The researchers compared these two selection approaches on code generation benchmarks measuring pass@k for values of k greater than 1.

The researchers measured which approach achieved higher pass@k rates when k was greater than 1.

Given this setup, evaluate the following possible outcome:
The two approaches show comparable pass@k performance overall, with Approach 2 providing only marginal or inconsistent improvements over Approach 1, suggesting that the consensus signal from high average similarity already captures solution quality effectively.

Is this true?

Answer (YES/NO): NO